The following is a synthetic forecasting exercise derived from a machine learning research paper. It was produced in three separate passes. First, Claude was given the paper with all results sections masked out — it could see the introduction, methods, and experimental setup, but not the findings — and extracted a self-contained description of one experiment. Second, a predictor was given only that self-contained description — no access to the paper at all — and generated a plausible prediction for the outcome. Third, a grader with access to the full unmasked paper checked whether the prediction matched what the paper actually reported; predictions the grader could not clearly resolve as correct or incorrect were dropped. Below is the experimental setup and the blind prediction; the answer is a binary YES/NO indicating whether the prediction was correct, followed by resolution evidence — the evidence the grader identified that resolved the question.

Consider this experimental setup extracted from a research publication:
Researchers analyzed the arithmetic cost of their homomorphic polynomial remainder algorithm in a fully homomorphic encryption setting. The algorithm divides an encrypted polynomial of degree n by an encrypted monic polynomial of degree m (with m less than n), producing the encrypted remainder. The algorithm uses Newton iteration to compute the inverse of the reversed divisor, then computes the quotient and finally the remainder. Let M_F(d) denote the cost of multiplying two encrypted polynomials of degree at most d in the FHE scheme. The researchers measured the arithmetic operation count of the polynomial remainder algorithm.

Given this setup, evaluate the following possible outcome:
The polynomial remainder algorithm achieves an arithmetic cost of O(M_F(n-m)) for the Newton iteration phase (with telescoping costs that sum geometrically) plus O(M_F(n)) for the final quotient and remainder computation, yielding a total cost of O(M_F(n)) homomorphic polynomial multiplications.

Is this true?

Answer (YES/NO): NO